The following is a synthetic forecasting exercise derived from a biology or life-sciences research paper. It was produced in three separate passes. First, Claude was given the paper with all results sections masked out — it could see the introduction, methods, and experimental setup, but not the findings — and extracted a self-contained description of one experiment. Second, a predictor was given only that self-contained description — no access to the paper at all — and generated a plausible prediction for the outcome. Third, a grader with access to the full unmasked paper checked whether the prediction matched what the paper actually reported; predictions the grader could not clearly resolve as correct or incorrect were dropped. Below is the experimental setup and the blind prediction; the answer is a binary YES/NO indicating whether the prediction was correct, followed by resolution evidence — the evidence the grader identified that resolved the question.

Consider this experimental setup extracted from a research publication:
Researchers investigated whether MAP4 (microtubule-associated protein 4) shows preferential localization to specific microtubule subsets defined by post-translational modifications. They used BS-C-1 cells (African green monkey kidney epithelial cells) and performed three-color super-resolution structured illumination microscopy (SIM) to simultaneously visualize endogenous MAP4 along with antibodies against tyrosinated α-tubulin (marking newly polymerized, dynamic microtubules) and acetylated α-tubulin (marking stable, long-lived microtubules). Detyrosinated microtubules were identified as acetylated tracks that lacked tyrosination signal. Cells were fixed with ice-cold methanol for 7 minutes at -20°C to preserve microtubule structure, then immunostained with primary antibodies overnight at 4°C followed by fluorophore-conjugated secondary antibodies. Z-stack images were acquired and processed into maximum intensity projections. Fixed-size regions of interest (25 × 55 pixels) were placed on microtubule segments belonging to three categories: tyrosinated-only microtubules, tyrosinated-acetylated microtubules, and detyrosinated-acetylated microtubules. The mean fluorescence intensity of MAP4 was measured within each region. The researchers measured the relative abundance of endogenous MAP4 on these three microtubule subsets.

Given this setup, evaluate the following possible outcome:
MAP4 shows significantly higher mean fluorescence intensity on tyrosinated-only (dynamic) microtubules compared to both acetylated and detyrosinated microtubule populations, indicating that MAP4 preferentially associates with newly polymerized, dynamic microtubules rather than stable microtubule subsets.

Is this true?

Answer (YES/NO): NO